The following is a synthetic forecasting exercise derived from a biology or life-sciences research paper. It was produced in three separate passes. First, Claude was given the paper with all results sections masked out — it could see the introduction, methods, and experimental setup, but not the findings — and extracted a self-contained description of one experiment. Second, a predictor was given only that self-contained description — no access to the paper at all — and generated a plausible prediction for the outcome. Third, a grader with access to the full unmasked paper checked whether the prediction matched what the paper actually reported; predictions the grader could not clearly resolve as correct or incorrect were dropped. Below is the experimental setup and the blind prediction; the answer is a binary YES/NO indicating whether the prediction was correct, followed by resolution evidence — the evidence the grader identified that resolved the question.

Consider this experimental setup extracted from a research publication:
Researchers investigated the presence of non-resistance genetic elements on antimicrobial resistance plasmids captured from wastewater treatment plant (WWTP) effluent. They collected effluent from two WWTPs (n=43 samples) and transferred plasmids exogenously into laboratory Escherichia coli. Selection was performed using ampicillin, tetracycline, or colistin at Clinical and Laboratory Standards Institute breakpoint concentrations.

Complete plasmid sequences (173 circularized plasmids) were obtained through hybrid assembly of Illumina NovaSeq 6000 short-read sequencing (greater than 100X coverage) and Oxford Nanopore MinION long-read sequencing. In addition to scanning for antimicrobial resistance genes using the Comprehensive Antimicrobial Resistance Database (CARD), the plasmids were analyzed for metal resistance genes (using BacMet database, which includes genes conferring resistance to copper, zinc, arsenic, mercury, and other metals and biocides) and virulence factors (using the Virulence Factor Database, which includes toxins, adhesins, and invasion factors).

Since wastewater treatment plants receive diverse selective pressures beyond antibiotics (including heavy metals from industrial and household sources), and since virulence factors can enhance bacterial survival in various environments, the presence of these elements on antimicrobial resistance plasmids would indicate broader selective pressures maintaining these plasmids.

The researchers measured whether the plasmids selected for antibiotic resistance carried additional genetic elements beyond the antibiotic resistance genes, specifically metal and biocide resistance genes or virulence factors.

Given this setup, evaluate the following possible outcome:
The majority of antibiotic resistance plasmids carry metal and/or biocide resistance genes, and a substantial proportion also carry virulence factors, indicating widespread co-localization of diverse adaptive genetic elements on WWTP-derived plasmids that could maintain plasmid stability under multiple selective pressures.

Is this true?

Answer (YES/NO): NO